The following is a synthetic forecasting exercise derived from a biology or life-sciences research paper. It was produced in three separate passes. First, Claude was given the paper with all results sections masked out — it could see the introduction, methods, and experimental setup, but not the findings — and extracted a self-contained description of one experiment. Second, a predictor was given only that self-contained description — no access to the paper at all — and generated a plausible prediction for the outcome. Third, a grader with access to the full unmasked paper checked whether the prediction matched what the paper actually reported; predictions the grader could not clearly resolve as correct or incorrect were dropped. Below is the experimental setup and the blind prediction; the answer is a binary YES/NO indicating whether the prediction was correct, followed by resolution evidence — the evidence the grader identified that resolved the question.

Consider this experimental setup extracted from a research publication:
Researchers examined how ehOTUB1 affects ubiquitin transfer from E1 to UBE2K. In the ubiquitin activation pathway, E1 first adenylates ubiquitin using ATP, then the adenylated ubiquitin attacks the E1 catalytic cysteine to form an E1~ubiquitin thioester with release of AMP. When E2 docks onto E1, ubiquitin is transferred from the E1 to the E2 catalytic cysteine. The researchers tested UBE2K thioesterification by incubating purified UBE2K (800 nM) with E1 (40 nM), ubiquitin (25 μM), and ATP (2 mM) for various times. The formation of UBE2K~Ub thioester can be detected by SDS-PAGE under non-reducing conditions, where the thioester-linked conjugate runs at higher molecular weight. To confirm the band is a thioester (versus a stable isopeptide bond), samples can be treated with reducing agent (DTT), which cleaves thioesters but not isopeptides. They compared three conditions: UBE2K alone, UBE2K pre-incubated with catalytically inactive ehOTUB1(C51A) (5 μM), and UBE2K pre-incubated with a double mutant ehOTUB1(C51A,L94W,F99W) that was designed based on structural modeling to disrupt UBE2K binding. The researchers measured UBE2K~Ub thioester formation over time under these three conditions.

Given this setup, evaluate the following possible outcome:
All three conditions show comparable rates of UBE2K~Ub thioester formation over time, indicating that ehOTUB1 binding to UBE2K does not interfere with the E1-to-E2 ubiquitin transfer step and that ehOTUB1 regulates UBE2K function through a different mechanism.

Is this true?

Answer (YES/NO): NO